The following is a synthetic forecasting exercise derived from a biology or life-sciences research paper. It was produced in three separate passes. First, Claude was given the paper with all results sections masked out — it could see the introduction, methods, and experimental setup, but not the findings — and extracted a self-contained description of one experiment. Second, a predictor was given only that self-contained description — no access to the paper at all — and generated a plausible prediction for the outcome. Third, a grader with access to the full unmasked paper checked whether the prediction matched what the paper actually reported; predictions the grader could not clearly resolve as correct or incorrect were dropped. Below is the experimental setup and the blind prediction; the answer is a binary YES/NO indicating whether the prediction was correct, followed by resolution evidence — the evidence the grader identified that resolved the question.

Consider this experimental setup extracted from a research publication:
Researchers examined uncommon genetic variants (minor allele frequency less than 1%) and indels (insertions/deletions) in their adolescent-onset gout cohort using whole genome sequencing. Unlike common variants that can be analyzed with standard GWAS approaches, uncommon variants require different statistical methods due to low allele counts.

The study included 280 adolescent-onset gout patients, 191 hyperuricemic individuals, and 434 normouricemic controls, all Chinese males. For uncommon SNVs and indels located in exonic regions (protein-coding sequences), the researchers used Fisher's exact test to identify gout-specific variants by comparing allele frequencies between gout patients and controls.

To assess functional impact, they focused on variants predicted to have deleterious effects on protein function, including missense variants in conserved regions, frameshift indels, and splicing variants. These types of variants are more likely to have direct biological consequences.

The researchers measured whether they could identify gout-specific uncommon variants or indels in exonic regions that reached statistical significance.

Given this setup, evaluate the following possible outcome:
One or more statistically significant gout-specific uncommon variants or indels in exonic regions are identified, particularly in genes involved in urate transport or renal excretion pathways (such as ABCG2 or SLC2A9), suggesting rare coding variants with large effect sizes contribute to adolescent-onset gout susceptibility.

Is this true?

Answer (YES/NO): NO